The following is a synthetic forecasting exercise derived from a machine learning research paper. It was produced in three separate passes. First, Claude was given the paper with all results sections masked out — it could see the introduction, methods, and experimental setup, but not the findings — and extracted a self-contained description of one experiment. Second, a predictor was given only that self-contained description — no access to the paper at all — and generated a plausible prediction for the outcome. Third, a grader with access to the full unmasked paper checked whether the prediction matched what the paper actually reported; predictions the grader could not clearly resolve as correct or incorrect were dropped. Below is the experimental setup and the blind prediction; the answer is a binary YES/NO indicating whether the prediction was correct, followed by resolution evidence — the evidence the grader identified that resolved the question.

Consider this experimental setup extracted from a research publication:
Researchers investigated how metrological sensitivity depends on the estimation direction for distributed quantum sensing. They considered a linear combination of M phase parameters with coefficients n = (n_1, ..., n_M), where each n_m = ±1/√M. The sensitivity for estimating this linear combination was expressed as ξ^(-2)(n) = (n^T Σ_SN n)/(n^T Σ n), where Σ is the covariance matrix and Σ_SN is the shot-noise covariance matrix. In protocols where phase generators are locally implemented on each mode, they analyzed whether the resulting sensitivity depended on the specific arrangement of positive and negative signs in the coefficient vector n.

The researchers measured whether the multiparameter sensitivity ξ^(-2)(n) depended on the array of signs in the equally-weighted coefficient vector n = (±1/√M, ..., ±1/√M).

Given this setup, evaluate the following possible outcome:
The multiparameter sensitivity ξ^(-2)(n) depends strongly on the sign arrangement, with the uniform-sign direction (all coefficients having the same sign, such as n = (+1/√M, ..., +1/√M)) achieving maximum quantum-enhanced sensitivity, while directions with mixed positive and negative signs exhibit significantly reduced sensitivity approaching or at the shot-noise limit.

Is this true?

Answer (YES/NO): NO